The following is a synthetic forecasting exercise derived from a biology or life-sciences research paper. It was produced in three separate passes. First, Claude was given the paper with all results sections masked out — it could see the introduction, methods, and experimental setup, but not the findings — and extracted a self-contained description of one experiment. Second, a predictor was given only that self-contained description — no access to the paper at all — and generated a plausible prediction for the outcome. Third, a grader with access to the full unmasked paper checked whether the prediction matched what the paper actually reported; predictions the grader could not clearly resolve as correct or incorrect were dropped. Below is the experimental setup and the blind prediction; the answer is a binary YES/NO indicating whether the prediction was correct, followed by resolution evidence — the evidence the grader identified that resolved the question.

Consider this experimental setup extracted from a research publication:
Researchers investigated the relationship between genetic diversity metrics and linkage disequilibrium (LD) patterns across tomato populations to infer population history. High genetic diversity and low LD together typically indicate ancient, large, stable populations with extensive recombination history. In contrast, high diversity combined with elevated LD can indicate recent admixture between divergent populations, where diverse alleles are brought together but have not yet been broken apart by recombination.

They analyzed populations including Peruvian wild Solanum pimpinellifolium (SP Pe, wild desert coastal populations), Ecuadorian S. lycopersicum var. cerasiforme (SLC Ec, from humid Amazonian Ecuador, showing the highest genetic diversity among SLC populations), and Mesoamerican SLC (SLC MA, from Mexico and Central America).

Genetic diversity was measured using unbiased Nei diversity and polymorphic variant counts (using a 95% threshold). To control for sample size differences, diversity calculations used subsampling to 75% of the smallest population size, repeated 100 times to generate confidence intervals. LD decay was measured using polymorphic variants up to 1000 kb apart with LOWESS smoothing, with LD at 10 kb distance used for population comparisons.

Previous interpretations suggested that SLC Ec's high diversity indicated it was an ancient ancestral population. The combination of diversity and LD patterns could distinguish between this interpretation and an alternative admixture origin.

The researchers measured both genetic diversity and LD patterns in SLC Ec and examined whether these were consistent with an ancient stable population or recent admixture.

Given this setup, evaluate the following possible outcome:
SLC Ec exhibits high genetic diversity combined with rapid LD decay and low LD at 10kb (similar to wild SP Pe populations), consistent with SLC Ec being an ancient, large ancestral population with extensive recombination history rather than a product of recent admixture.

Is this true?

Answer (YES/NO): NO